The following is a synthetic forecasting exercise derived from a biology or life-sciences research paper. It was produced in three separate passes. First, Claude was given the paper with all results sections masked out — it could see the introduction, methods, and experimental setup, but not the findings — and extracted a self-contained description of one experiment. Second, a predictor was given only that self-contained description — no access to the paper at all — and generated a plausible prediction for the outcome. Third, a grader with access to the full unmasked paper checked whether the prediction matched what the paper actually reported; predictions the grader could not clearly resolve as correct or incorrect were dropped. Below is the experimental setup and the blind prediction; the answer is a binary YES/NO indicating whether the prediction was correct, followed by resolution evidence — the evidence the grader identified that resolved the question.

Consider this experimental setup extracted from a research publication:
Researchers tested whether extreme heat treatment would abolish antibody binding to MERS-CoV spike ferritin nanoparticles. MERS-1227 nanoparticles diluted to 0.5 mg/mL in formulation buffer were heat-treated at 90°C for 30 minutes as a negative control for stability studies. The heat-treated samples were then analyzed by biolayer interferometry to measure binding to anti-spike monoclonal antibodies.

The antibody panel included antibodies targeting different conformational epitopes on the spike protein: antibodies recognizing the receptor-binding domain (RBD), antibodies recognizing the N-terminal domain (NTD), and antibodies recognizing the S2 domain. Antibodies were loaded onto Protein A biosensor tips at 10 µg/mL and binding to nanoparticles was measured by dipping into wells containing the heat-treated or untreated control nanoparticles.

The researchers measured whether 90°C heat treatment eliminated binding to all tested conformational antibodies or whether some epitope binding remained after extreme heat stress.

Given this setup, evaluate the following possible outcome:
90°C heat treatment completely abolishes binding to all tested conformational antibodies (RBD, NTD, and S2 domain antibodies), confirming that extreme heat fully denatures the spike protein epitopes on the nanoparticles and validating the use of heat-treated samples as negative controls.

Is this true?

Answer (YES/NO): NO